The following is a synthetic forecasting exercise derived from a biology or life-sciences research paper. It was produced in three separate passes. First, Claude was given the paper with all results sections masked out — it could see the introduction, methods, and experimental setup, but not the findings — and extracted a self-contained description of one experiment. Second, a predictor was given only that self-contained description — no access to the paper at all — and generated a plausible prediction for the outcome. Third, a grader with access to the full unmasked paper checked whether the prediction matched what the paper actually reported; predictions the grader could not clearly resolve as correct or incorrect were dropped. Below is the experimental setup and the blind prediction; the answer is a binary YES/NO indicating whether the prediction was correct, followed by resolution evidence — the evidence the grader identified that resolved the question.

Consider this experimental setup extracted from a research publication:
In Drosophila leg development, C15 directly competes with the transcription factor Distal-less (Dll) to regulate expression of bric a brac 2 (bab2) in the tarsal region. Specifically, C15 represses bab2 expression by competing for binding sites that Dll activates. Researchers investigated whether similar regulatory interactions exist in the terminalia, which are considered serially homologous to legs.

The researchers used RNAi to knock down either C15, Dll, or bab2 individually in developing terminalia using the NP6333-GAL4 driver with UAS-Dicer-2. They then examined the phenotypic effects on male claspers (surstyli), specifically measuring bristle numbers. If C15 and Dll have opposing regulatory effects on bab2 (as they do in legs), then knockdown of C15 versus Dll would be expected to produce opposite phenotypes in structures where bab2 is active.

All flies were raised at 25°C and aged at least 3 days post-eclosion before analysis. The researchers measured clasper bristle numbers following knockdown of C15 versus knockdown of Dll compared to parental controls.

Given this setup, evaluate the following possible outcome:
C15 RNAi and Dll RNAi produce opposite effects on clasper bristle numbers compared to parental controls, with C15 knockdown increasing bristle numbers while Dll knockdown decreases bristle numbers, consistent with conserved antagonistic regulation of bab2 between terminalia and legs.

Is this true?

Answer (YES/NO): NO